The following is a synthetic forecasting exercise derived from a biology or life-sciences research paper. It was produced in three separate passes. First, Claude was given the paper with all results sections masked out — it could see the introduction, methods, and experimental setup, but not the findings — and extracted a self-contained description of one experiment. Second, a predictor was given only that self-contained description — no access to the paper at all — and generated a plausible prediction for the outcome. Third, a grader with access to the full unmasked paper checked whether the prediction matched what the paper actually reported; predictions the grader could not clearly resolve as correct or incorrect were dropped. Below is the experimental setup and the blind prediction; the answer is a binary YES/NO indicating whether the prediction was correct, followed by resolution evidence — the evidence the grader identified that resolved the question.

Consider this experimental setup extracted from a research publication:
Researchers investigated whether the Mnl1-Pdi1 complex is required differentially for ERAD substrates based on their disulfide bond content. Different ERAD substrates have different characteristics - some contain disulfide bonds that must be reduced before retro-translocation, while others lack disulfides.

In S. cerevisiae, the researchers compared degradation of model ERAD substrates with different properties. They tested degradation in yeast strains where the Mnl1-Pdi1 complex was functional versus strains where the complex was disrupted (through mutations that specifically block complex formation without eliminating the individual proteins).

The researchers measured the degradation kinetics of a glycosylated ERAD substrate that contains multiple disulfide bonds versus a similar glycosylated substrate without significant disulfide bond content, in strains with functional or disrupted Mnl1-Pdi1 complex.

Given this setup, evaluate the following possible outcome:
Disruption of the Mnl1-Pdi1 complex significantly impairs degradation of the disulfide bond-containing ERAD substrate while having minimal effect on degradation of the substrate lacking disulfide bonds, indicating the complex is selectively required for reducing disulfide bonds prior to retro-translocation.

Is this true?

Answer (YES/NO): YES